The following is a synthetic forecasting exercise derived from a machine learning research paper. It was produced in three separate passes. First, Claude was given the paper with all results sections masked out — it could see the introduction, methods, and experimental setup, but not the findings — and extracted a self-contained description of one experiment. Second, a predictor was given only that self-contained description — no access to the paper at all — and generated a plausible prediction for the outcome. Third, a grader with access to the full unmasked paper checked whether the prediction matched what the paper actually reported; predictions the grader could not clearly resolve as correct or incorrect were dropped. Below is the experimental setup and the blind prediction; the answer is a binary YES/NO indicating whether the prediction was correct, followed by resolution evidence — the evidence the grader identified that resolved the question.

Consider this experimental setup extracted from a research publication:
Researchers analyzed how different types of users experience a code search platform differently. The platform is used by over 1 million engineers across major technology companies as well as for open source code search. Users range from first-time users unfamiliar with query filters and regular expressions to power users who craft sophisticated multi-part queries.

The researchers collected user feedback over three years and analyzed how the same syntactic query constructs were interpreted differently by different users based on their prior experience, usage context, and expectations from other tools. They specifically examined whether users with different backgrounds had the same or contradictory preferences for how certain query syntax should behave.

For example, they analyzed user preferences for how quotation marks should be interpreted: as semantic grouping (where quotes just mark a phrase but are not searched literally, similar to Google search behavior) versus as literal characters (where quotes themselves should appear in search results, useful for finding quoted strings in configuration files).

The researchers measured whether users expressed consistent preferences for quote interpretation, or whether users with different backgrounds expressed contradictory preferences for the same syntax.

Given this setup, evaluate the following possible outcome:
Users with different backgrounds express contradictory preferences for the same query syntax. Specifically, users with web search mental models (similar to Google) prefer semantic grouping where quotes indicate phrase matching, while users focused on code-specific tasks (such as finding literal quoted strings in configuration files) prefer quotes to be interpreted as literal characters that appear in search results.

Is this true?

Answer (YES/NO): YES